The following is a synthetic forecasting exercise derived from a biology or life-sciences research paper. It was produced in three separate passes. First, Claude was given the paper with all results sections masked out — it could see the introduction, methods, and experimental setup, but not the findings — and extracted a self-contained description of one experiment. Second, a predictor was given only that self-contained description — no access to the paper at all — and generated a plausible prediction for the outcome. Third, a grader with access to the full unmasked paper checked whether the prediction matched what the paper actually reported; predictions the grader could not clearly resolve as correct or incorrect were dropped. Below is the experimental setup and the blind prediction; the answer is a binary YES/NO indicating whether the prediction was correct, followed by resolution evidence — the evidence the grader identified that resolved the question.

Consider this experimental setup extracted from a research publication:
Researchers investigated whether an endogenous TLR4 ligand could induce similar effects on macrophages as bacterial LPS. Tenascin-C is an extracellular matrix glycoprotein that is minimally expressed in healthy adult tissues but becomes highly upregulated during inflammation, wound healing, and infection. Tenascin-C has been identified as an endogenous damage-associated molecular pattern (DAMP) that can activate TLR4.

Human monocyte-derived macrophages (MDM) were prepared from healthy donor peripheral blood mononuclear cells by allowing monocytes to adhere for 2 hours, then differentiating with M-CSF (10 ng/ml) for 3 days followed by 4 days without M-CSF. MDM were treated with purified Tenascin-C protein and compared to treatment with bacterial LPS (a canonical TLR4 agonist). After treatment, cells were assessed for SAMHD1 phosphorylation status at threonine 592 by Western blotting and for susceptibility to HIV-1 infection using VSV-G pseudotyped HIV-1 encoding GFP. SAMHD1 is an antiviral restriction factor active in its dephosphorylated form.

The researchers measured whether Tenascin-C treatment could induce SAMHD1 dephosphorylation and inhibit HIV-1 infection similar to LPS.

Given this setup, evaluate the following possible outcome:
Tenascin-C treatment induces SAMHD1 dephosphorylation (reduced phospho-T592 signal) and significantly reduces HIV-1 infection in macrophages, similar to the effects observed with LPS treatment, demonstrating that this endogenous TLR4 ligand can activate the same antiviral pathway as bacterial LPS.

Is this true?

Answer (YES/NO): NO